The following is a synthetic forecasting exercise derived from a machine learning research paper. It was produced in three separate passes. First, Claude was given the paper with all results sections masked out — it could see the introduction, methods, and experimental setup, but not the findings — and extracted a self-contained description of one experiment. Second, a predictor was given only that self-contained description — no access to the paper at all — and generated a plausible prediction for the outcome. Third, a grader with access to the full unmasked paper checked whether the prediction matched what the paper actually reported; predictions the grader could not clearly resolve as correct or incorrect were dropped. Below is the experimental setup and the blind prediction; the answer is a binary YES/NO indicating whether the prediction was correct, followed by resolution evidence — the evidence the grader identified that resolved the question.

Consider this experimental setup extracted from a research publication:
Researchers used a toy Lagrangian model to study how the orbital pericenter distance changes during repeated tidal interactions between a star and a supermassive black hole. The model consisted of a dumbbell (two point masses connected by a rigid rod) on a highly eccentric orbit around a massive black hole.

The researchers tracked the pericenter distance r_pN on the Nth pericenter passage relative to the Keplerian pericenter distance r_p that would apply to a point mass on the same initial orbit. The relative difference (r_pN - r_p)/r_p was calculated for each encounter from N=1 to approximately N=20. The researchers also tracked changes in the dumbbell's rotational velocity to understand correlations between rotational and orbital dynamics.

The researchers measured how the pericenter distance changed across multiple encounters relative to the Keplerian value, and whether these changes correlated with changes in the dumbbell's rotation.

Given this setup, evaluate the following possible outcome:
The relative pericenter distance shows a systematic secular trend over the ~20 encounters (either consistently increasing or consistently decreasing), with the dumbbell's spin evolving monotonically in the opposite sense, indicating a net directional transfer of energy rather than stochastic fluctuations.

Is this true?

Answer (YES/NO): NO